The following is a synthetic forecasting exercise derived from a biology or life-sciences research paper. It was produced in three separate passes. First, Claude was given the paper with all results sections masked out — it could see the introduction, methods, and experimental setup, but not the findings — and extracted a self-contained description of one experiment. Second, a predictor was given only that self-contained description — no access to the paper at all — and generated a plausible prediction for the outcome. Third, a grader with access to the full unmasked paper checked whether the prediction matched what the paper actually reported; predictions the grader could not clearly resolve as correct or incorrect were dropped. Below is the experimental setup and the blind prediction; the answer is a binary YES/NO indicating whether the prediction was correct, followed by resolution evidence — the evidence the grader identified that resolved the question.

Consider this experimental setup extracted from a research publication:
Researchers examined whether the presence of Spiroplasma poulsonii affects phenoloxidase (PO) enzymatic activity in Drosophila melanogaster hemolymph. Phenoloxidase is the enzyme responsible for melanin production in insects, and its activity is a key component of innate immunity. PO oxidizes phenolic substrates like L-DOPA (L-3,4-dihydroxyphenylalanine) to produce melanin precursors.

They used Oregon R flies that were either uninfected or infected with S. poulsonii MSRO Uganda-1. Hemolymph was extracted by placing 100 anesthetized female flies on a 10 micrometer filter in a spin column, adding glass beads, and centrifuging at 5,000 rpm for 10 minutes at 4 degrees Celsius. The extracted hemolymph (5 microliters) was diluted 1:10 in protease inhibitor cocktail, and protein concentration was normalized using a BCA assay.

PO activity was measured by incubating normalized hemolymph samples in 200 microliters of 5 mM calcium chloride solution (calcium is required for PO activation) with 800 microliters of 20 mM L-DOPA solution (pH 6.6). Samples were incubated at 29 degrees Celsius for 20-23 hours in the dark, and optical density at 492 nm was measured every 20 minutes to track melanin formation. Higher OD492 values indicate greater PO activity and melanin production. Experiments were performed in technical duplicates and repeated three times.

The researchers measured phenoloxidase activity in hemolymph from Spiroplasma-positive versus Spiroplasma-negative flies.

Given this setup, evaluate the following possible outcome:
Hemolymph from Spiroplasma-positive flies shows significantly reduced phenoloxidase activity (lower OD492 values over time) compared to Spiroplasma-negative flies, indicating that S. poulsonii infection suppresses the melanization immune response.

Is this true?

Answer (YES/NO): NO